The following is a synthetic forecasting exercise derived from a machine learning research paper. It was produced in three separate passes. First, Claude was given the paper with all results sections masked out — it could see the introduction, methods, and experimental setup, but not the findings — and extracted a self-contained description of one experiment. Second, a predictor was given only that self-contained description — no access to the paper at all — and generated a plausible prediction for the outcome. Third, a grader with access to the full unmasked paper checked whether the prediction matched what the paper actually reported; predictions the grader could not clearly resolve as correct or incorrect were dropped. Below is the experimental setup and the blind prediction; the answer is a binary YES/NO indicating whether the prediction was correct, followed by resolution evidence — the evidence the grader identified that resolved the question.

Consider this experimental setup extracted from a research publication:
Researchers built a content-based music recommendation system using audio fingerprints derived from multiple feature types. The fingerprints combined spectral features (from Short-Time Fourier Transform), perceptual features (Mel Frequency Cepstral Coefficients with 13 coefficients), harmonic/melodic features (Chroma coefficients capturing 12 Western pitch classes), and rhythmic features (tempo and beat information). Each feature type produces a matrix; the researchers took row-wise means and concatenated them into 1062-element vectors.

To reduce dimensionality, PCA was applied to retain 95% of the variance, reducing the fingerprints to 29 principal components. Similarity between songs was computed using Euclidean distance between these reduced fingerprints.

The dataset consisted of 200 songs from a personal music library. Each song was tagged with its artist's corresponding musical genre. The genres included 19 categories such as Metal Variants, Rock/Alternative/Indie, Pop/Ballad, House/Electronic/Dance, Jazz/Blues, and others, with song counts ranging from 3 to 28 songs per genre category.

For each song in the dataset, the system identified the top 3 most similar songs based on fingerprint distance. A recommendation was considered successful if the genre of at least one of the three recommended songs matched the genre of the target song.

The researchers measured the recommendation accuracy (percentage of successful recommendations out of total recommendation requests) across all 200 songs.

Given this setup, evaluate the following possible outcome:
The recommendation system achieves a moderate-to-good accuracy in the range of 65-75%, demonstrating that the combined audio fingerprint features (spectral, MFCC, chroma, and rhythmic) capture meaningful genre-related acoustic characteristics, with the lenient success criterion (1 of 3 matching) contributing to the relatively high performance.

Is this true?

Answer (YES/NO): NO